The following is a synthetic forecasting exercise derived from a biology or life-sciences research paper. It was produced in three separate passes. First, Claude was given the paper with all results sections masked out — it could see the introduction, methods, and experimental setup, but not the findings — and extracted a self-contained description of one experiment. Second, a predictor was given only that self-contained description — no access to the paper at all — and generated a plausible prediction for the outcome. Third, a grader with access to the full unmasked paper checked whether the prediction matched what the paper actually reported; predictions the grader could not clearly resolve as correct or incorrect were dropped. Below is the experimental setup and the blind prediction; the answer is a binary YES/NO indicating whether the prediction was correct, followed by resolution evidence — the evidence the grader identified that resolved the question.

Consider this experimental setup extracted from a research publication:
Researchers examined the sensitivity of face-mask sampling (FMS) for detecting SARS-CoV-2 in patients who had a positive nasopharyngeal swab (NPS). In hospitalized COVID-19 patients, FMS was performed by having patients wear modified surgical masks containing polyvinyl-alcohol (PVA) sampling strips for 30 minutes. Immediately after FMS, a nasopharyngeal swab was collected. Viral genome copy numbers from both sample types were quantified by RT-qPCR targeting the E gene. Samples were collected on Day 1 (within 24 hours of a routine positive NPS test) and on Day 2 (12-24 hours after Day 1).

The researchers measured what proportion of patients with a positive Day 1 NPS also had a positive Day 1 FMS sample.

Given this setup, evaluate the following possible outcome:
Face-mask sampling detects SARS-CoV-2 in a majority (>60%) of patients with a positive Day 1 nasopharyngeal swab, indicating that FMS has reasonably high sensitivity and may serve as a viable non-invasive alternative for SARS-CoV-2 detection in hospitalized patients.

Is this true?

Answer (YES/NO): YES